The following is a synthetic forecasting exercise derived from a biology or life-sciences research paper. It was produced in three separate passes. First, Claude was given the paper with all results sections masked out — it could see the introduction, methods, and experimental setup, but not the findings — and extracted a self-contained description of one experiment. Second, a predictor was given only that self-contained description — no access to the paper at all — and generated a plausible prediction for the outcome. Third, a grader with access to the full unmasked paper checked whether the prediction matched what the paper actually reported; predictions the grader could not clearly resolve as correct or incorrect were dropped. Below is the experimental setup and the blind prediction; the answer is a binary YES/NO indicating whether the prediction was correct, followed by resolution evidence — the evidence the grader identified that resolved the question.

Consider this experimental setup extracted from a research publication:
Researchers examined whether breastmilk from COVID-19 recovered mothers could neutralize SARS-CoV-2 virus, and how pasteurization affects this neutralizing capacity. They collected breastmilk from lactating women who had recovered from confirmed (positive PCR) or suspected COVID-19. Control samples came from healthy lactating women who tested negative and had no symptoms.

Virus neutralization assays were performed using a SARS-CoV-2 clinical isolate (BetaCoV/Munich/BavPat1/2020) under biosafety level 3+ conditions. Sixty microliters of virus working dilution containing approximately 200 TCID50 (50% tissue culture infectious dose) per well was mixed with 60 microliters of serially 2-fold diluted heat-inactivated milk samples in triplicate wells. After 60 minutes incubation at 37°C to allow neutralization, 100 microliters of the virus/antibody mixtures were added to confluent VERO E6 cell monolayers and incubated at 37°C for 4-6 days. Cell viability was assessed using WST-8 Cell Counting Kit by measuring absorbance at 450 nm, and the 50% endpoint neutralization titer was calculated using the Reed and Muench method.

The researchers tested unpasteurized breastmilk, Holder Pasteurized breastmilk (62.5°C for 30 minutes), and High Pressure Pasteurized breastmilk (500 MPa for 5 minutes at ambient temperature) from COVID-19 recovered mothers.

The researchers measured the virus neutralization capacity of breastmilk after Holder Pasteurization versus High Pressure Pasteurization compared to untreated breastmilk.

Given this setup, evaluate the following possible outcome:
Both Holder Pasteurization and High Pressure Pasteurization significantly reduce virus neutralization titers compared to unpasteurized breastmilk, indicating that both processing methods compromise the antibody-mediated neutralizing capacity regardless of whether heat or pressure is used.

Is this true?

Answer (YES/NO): NO